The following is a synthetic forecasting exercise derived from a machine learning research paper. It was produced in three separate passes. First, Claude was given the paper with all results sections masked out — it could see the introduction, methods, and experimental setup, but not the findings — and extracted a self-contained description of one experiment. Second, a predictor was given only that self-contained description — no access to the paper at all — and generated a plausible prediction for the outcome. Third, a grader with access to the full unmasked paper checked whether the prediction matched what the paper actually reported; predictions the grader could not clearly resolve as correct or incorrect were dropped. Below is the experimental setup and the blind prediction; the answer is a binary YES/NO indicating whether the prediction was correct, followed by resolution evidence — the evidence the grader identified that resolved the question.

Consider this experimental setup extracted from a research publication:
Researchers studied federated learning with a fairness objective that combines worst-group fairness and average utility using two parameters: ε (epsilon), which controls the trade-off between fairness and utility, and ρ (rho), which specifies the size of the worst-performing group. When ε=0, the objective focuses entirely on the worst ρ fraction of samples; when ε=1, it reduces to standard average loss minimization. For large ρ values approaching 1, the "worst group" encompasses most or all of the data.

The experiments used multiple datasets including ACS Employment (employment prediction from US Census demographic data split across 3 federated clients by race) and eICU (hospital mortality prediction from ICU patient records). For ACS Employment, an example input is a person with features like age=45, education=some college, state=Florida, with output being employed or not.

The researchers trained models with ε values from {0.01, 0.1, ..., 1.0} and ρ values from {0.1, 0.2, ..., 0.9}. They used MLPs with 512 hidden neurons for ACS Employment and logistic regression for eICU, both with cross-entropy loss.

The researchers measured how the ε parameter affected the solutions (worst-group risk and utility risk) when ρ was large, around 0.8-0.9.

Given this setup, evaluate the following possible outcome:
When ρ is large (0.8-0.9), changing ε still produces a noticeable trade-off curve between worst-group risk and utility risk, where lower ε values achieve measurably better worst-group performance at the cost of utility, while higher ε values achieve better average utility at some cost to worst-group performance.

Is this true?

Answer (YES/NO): NO